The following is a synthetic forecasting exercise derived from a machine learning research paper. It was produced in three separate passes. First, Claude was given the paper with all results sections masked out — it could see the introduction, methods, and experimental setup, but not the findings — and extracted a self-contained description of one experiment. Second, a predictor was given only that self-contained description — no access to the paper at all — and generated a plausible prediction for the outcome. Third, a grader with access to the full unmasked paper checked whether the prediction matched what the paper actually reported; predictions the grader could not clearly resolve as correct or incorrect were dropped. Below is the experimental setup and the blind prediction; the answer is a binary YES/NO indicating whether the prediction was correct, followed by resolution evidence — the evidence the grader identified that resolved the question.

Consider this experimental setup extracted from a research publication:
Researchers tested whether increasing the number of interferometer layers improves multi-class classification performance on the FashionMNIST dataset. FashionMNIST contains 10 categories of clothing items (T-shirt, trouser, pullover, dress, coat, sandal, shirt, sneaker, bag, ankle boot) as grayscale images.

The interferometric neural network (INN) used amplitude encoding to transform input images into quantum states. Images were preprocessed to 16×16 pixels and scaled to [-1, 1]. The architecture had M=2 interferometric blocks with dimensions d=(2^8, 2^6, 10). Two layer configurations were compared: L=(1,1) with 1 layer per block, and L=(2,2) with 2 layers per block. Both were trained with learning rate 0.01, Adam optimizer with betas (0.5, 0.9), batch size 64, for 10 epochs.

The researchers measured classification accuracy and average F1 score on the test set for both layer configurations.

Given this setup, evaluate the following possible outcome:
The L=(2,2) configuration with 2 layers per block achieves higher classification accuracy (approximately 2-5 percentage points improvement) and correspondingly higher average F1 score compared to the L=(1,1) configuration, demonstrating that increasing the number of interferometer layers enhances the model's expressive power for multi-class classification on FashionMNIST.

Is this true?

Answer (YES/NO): YES